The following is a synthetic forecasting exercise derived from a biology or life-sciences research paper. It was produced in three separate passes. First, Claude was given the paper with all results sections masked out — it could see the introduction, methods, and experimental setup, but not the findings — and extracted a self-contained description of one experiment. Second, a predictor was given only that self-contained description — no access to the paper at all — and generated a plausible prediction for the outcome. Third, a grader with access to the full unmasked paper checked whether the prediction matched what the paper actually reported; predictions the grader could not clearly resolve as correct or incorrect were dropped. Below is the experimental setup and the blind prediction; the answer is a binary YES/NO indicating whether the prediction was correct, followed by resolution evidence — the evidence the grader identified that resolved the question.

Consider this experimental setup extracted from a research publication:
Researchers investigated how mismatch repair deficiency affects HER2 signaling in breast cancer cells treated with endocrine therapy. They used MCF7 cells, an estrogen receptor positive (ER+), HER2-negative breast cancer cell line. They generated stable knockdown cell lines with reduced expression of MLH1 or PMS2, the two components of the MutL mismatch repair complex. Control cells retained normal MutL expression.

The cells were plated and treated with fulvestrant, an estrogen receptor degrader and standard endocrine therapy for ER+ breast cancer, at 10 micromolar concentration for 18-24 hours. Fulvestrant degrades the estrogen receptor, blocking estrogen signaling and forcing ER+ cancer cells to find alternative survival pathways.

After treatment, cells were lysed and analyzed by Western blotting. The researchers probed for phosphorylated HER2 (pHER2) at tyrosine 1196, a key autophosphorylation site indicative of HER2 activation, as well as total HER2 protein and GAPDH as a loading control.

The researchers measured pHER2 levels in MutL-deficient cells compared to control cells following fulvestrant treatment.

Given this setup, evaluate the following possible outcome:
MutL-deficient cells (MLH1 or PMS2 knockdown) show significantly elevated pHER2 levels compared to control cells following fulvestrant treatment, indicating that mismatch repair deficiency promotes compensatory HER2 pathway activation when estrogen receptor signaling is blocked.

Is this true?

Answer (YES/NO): YES